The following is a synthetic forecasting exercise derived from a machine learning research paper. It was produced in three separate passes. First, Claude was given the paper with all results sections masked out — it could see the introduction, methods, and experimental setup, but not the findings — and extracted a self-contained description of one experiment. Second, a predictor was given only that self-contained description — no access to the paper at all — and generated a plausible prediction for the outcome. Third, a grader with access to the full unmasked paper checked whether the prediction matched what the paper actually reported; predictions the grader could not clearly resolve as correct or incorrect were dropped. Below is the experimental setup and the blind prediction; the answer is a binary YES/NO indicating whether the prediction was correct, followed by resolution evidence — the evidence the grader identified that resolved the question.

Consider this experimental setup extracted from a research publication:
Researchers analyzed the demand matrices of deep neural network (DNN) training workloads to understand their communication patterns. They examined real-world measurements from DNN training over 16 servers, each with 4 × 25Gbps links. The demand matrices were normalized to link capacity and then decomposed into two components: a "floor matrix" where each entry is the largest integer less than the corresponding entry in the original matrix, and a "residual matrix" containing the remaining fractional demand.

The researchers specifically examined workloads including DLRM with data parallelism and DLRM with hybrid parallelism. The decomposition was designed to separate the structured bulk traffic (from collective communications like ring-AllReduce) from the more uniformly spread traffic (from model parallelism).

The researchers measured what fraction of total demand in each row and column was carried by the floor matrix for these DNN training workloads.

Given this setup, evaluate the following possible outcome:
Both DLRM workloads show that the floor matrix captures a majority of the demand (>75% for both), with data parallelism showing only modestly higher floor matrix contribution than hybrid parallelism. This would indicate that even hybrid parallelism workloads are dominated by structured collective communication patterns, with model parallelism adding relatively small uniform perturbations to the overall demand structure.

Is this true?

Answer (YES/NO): YES